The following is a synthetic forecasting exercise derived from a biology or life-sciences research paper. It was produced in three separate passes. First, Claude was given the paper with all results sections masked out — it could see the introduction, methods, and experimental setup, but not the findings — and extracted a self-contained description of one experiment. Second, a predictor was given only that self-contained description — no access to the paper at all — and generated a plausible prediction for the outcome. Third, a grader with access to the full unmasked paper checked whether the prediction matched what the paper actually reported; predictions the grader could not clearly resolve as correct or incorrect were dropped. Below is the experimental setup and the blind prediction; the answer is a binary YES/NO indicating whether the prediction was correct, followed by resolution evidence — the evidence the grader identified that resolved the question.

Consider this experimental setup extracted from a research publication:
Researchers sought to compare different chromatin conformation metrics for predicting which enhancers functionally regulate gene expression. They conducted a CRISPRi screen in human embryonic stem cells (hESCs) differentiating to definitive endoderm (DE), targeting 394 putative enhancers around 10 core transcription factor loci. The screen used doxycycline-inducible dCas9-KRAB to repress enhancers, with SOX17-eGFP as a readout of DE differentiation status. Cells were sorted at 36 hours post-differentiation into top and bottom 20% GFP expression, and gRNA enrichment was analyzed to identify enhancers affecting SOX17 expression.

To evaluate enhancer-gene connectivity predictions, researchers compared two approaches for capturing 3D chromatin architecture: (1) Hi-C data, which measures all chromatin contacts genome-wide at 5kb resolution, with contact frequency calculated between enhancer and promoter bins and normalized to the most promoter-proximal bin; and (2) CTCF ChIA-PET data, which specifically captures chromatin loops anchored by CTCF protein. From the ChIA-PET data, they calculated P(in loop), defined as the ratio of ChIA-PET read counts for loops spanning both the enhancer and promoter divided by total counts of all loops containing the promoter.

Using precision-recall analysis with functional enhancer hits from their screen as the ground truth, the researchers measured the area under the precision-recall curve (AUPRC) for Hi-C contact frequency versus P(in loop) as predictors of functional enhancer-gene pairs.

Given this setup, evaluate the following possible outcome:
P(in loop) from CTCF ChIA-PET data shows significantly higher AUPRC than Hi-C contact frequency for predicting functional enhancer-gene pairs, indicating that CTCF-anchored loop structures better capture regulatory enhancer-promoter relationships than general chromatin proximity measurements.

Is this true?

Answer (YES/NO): YES